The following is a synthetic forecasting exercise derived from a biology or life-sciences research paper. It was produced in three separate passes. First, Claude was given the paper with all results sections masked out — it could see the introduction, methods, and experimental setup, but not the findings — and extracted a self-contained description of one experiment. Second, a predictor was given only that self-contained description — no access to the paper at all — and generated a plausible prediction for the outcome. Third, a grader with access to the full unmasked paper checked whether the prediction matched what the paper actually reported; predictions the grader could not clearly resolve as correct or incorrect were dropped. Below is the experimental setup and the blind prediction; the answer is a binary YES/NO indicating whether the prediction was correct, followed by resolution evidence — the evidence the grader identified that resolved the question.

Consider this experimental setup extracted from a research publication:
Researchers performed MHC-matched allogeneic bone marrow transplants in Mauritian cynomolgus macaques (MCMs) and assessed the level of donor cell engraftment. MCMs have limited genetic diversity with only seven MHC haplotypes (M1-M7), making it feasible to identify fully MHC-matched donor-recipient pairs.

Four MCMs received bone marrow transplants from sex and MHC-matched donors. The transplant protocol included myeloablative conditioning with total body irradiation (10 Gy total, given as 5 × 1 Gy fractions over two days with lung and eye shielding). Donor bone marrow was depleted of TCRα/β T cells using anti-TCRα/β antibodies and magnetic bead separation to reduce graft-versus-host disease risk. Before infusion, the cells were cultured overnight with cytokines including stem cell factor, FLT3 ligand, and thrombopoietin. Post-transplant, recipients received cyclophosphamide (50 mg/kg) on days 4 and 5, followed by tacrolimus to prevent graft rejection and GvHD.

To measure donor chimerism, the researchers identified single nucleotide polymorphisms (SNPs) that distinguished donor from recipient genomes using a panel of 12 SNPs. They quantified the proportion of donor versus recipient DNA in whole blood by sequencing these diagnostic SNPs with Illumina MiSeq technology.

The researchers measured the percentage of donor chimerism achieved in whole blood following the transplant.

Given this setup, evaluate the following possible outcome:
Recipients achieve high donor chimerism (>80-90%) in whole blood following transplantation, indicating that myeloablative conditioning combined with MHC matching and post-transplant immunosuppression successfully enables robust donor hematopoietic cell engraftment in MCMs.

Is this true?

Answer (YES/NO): YES